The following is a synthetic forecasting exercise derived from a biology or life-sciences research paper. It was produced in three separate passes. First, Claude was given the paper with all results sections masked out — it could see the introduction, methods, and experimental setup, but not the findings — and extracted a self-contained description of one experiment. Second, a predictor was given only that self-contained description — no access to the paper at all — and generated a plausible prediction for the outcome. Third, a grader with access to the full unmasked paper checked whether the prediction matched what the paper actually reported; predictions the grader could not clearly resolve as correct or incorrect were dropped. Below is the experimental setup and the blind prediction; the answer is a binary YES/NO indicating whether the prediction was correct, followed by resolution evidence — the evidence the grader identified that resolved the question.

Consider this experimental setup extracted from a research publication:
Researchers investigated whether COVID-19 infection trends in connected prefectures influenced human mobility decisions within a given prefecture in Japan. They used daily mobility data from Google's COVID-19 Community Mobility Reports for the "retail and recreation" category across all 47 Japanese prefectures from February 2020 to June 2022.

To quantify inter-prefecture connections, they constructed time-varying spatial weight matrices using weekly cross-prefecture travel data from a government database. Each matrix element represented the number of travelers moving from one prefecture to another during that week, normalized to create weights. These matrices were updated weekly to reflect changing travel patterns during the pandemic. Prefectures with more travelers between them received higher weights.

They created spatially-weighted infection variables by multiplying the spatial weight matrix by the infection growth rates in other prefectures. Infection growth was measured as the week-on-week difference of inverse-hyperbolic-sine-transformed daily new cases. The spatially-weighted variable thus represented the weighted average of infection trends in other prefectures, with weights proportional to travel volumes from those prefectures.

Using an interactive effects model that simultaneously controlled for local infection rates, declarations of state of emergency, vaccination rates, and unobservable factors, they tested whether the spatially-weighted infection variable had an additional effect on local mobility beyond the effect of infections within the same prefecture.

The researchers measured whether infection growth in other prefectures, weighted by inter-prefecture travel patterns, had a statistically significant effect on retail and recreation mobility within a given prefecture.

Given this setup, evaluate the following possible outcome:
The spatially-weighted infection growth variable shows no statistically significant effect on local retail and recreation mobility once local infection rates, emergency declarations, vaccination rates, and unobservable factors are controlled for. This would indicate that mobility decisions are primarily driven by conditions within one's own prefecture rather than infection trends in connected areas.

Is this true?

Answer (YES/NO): NO